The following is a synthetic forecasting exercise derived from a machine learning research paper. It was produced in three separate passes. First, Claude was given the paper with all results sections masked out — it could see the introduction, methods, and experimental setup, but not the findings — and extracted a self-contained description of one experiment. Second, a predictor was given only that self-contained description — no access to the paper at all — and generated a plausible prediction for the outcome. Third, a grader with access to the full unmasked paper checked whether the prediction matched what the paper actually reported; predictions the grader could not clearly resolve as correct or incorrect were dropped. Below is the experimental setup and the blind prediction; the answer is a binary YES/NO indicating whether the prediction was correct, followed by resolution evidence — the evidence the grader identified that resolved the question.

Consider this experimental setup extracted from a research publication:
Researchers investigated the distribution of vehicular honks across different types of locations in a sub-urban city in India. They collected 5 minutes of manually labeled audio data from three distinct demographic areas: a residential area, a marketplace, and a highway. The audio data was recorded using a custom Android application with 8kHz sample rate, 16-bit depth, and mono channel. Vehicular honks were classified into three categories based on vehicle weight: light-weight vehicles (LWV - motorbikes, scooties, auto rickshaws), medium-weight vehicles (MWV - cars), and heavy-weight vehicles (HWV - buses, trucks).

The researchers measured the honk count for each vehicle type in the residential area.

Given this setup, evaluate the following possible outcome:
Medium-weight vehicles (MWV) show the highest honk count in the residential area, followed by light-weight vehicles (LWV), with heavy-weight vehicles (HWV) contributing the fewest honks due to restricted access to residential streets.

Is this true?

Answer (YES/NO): NO